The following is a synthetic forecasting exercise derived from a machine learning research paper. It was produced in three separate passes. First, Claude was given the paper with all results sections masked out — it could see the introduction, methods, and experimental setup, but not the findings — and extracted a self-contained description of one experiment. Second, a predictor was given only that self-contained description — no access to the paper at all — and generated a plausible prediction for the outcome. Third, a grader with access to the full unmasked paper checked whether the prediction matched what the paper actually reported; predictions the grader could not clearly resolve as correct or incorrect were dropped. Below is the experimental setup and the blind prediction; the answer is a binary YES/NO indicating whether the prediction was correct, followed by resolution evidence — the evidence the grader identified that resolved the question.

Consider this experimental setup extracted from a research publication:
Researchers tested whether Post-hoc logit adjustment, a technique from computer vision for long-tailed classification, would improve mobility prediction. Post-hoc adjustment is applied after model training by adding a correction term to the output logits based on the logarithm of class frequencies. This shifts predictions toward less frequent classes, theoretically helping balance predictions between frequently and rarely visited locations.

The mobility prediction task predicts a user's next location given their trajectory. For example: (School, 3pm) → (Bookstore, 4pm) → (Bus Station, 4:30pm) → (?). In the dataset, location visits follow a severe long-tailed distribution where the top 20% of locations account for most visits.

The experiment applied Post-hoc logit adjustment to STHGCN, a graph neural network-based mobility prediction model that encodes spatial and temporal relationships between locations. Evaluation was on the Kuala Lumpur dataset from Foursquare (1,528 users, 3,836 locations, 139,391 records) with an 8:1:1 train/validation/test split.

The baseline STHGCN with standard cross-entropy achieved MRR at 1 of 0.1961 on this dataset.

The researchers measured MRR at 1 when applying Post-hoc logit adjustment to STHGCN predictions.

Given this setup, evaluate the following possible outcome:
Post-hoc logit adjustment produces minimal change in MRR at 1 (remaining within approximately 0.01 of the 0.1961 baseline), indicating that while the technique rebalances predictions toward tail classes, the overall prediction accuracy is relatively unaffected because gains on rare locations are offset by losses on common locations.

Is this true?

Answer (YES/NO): NO